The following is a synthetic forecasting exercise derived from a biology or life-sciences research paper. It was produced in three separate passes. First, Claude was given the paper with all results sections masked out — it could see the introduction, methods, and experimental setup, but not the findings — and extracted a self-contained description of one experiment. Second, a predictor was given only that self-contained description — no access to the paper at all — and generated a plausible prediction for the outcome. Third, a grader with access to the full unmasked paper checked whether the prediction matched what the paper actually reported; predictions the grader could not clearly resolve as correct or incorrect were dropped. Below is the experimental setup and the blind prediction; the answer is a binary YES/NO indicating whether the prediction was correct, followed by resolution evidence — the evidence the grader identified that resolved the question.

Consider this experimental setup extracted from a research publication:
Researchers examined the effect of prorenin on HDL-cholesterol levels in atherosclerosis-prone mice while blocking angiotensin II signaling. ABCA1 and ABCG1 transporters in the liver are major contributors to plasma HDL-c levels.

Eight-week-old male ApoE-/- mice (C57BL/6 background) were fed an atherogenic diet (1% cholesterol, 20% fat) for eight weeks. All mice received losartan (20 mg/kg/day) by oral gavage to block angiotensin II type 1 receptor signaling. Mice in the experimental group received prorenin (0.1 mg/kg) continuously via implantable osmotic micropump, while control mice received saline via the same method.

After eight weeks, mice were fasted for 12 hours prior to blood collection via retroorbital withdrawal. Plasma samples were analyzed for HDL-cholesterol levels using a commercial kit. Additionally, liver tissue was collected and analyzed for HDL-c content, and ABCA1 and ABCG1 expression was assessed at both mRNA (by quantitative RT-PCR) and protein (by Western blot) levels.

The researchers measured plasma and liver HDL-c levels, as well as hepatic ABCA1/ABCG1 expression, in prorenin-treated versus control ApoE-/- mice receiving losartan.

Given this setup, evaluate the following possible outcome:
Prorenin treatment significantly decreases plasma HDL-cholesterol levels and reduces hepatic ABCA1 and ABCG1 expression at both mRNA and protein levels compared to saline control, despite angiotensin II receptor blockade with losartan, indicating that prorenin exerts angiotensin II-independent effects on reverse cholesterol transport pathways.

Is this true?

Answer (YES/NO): YES